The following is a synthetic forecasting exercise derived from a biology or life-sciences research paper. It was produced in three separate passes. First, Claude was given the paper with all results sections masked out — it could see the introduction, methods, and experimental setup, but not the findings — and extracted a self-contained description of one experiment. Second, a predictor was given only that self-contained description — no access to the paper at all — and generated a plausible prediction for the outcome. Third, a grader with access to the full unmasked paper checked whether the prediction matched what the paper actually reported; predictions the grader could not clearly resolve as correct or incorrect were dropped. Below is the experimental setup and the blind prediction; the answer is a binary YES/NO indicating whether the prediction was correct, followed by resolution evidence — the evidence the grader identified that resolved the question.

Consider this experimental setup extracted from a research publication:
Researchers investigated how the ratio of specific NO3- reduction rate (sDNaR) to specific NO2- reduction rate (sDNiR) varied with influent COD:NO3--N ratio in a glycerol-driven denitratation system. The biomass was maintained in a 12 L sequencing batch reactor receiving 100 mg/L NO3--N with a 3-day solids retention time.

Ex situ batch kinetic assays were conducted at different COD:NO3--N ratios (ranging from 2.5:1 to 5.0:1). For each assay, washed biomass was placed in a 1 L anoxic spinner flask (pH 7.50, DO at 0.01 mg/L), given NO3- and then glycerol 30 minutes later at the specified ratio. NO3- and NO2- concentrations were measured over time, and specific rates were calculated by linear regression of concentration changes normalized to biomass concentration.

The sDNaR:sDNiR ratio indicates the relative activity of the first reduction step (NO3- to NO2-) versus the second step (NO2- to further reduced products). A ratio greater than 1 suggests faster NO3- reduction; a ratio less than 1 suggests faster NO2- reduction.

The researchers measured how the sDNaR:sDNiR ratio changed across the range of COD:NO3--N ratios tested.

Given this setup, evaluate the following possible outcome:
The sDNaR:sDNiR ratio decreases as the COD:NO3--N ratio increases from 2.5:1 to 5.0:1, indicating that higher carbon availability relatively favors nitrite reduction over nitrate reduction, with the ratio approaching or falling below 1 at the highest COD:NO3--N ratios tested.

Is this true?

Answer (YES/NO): NO